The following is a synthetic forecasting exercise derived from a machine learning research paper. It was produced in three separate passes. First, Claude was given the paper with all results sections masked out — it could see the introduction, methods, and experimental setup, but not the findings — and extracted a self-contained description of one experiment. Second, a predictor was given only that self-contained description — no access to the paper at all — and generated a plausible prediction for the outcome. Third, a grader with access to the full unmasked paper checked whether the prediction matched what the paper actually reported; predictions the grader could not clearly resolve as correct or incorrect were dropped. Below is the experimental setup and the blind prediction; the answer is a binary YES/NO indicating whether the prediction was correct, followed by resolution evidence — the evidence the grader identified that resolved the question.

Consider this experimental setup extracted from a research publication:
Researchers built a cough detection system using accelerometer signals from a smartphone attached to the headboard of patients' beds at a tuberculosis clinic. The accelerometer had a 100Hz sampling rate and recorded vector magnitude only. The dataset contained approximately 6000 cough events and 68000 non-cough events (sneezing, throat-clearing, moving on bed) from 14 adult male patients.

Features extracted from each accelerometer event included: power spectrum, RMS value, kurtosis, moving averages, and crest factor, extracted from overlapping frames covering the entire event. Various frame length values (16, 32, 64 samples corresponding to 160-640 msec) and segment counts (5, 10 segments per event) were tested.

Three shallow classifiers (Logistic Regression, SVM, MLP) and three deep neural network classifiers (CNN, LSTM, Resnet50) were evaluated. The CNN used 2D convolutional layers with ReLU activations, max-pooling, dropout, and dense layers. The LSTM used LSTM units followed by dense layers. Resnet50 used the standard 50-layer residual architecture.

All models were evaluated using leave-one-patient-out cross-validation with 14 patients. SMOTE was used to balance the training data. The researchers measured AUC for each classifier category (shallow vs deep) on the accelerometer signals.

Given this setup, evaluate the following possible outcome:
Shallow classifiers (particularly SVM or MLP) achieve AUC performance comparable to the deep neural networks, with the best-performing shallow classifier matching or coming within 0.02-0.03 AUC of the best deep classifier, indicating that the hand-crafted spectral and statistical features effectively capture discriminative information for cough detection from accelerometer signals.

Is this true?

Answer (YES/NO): NO